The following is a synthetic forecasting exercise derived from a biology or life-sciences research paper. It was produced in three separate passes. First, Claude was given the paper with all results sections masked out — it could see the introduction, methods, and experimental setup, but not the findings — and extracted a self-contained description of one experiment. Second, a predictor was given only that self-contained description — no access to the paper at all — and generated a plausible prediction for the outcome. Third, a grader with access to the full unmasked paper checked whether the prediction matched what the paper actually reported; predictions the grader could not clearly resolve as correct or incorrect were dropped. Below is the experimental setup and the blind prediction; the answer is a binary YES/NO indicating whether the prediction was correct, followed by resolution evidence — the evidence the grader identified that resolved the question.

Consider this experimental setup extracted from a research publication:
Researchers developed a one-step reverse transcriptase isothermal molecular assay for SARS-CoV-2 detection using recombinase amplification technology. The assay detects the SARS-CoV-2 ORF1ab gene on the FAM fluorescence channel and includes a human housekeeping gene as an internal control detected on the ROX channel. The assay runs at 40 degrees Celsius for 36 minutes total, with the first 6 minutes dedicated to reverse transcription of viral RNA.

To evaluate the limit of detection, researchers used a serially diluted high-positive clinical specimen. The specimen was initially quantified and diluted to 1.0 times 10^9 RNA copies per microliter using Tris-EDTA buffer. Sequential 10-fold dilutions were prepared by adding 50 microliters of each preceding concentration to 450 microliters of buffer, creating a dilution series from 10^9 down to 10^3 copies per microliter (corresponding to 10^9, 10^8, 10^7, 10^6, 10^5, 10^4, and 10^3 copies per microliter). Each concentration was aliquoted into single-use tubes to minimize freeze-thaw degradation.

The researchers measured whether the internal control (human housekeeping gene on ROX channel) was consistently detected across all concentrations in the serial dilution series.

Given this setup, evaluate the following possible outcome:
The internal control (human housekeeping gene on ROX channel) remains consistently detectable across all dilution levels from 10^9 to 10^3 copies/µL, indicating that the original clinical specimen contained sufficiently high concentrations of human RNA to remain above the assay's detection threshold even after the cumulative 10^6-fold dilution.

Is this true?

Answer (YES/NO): NO